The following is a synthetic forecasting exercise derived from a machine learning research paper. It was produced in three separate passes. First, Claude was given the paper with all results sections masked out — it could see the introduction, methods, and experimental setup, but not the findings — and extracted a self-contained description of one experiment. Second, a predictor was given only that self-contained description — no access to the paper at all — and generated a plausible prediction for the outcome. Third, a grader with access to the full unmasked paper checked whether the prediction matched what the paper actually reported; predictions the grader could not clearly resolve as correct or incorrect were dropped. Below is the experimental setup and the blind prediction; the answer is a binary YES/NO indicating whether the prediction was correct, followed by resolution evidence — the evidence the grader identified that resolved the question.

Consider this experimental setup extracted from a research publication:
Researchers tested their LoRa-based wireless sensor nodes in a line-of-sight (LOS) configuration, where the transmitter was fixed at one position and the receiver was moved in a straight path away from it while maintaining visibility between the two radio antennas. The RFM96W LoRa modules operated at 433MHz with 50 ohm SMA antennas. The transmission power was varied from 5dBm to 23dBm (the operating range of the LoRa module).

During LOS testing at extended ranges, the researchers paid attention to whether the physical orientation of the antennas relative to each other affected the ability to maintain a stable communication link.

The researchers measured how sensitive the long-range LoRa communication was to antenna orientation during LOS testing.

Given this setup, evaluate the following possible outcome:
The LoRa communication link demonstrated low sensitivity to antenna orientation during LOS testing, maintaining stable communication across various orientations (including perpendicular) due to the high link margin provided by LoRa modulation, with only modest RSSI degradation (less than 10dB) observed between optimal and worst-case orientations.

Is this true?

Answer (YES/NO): NO